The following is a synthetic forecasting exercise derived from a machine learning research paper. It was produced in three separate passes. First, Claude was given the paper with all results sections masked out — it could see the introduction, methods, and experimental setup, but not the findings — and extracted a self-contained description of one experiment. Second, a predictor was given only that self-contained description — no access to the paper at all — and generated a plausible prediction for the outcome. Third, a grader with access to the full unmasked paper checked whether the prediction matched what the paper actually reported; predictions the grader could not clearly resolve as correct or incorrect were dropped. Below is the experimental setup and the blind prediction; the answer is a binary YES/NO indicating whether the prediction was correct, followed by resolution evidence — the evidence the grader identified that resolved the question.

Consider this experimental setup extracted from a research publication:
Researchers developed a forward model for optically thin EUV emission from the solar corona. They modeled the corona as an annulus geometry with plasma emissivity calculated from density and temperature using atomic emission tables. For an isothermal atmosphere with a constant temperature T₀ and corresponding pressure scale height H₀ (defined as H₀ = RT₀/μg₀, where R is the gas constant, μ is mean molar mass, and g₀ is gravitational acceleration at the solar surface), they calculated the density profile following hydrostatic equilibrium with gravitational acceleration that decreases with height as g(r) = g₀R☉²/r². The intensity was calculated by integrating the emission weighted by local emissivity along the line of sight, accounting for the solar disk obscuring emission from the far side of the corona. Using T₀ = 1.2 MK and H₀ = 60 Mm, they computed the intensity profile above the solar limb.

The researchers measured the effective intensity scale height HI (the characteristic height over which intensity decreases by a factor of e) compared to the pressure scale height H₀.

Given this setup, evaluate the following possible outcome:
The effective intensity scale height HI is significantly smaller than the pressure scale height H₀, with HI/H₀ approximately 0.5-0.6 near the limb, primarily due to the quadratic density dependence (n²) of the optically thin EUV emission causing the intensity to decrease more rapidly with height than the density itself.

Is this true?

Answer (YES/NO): YES